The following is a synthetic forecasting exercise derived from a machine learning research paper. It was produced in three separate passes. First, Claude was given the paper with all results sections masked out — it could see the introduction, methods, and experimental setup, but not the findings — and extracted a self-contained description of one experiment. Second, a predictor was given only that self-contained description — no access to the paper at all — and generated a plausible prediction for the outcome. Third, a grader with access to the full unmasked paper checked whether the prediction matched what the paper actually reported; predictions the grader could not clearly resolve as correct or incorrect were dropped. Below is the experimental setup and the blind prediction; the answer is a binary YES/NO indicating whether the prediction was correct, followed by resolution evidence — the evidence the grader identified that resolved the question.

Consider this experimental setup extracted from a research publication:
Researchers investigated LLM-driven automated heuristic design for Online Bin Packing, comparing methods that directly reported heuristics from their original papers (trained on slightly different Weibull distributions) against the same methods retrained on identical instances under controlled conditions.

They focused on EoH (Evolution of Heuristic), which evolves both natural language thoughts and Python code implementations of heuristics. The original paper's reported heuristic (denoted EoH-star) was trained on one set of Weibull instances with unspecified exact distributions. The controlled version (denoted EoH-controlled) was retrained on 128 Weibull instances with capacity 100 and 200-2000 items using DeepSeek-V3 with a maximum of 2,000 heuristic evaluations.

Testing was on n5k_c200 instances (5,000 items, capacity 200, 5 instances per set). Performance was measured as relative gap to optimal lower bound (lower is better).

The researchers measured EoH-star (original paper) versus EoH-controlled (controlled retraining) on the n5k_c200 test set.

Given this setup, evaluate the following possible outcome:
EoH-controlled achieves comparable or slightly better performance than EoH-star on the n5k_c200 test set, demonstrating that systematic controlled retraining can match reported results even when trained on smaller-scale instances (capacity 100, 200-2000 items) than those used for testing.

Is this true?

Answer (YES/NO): NO